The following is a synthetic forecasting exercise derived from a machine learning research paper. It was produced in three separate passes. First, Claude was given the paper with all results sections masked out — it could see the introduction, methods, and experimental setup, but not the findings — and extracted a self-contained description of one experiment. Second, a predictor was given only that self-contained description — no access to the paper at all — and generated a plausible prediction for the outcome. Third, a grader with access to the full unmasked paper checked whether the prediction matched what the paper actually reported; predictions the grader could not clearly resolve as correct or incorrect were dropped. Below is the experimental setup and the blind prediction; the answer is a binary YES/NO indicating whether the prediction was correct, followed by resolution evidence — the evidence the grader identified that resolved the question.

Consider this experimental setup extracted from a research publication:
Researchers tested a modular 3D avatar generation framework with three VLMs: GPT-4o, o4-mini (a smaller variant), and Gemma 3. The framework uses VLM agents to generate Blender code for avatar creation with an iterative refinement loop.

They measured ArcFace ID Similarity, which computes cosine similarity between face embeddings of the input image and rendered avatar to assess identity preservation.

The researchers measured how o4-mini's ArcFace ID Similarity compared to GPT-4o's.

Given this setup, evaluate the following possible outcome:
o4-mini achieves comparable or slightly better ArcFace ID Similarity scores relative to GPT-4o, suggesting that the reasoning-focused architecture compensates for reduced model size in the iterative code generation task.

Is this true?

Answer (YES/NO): NO